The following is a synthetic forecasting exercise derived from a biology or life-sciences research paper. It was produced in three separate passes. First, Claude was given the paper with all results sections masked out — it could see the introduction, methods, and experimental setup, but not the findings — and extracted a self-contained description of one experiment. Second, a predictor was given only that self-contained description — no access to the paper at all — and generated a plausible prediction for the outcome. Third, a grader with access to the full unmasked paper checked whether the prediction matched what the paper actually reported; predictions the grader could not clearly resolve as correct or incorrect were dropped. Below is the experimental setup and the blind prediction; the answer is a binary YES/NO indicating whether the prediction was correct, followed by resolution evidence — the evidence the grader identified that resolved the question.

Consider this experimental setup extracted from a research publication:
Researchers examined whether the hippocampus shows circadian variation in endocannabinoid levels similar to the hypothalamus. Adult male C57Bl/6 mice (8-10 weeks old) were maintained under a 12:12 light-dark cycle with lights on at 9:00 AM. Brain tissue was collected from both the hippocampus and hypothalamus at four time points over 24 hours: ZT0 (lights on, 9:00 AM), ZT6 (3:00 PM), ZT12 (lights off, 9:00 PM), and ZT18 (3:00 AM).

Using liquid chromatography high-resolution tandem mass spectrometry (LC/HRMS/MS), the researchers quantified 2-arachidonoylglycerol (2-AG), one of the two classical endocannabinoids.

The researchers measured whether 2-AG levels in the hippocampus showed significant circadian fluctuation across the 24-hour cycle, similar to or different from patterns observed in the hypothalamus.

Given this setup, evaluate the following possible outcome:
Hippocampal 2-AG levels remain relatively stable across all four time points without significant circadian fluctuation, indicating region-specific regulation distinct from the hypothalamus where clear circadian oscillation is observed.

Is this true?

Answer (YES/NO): YES